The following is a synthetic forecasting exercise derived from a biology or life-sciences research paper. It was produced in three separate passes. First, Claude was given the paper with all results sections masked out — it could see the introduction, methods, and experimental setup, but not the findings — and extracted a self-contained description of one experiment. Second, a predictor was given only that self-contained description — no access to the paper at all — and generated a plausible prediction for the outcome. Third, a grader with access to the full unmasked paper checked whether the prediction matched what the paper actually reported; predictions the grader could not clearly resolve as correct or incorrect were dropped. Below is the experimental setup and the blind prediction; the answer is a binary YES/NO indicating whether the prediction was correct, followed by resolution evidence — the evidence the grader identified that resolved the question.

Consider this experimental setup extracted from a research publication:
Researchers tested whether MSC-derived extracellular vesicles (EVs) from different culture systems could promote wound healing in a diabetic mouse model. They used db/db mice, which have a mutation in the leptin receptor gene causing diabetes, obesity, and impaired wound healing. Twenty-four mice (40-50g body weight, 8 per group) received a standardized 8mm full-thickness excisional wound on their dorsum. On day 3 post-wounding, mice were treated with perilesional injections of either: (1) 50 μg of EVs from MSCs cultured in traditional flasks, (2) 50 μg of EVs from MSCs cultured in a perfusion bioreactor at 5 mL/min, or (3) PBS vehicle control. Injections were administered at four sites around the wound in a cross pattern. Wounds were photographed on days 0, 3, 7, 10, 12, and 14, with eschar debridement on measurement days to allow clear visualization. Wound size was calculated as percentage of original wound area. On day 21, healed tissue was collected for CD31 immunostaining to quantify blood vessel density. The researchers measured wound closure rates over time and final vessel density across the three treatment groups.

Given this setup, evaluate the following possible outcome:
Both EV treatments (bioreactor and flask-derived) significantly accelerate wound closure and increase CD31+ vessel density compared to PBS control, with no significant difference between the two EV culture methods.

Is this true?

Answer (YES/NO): NO